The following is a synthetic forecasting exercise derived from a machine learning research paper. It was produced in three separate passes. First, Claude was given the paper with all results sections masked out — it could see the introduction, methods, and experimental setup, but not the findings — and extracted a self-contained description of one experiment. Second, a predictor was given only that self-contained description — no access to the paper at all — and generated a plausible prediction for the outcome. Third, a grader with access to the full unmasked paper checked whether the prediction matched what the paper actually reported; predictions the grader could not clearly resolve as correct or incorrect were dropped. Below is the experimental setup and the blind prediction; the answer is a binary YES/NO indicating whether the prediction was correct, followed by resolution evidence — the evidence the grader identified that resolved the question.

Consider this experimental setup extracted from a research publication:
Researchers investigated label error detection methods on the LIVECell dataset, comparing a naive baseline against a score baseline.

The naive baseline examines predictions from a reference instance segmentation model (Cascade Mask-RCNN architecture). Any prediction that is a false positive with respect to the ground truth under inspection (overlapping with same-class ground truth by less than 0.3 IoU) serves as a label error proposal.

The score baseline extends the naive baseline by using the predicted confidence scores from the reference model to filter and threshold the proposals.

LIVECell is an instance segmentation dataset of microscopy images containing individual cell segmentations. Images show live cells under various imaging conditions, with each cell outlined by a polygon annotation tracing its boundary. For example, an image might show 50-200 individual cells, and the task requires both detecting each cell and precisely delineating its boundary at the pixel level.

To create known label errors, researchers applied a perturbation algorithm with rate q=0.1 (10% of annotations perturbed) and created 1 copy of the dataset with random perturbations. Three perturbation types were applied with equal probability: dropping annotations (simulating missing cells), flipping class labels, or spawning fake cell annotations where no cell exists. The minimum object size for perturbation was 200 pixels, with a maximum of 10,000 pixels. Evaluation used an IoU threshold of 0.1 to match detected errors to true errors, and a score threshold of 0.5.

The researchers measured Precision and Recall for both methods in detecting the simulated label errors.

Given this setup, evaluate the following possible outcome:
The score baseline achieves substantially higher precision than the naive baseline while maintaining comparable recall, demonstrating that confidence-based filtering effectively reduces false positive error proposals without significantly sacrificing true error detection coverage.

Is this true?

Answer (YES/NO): NO